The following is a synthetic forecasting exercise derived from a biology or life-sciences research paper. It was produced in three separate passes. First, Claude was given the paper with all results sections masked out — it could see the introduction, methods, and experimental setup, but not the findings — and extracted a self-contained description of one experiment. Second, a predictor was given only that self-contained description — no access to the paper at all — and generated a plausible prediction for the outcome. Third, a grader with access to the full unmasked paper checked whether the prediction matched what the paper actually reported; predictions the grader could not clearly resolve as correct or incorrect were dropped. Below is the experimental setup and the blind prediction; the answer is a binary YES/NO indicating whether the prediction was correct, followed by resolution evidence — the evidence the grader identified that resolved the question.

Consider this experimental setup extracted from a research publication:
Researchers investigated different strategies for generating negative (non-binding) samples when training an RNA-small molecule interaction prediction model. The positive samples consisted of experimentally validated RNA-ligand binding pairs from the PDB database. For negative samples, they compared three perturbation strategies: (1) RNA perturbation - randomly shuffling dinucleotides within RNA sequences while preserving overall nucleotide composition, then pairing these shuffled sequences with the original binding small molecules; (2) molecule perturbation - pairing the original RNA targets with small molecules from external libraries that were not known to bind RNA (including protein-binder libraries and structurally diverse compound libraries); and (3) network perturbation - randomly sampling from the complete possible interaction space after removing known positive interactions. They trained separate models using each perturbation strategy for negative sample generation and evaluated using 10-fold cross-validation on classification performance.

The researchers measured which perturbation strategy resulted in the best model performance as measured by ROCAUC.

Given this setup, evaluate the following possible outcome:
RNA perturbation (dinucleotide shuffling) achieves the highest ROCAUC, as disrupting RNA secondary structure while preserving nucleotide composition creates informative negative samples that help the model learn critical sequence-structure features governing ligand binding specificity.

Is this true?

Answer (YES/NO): NO